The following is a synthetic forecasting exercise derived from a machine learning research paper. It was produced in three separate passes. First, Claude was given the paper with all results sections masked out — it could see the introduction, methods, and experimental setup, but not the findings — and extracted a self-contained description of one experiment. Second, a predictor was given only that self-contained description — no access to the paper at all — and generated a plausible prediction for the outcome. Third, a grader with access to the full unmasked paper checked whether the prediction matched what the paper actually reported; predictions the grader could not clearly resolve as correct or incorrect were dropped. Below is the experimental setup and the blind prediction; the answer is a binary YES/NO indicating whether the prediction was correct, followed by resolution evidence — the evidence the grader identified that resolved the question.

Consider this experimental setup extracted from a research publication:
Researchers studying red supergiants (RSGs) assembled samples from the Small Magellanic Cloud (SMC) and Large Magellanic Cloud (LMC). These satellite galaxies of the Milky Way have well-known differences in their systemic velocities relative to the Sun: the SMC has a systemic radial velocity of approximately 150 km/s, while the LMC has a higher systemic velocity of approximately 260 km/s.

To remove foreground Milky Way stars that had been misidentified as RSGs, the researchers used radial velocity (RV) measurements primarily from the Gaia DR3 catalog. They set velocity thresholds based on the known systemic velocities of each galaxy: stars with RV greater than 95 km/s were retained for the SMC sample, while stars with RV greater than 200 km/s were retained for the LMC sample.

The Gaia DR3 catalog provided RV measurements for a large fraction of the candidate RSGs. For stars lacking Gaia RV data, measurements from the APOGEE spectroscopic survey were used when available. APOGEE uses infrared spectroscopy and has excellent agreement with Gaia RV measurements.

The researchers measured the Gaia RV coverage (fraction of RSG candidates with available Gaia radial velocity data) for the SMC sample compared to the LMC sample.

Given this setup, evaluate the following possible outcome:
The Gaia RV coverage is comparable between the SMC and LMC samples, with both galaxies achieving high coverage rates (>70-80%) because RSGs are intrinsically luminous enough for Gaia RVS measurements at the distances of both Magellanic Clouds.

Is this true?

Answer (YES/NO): NO